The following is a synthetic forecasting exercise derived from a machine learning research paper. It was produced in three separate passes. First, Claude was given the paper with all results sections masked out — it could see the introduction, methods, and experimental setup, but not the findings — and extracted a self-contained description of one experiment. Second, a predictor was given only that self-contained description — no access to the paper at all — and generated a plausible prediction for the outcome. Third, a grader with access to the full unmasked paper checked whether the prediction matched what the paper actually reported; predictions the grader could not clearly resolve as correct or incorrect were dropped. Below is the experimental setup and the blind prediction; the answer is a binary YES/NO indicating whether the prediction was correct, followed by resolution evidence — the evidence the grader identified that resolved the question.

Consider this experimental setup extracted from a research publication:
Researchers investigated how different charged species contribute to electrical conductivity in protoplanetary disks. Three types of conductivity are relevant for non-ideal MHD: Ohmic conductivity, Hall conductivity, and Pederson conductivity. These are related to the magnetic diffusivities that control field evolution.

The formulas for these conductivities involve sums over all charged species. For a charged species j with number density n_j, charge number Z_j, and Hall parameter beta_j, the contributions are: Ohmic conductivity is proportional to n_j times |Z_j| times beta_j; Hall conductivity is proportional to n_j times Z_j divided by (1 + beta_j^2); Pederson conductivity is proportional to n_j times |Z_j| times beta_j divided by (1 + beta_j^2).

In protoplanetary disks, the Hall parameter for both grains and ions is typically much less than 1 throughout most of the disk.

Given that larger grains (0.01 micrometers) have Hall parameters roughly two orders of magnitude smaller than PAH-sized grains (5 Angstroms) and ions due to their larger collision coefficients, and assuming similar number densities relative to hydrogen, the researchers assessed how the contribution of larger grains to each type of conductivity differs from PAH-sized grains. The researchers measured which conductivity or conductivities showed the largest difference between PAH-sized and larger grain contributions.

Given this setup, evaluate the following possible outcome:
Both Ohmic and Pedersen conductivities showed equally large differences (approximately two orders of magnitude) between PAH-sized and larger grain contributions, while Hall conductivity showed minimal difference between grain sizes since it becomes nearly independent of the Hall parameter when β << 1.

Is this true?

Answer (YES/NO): YES